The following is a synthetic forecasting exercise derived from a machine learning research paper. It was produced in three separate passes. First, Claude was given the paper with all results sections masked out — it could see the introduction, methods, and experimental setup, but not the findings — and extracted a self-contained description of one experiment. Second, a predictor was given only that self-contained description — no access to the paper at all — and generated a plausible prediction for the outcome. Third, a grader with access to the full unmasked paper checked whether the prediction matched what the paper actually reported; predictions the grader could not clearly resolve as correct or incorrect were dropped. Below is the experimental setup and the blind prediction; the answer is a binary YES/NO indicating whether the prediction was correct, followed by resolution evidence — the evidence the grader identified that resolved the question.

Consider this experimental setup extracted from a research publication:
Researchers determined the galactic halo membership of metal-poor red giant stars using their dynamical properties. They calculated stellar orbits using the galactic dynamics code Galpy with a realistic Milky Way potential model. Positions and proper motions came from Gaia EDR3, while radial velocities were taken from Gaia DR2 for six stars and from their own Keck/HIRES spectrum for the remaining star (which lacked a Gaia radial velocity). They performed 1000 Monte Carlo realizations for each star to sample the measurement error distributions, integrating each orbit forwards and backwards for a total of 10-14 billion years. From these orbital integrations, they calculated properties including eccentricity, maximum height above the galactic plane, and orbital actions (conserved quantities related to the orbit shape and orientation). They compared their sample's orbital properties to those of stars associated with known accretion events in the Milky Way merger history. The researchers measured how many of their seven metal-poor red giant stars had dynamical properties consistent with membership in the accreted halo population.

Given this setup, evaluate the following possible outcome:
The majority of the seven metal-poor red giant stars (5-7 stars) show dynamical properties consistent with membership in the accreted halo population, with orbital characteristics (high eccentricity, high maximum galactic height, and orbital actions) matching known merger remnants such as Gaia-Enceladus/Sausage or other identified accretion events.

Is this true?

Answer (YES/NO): NO